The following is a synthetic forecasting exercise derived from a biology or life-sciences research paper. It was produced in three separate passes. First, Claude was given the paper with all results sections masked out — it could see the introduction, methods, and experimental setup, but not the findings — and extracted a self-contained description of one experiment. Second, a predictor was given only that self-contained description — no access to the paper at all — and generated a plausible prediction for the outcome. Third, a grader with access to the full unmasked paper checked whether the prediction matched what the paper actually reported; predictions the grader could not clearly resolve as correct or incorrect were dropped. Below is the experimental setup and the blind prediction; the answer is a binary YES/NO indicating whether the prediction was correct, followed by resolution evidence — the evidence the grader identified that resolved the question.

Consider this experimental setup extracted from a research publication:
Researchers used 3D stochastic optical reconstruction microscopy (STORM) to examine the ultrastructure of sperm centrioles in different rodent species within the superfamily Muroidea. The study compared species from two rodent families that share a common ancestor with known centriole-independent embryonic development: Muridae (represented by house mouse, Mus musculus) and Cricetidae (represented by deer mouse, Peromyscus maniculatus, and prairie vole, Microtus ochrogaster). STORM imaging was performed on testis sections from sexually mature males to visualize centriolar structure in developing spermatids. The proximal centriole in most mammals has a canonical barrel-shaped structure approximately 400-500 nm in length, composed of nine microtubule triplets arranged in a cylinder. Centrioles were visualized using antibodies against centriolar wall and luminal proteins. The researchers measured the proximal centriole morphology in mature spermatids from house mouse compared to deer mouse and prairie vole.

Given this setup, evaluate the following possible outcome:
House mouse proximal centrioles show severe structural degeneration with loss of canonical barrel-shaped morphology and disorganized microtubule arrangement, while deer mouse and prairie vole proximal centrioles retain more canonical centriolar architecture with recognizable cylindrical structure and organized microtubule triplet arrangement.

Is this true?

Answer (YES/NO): NO